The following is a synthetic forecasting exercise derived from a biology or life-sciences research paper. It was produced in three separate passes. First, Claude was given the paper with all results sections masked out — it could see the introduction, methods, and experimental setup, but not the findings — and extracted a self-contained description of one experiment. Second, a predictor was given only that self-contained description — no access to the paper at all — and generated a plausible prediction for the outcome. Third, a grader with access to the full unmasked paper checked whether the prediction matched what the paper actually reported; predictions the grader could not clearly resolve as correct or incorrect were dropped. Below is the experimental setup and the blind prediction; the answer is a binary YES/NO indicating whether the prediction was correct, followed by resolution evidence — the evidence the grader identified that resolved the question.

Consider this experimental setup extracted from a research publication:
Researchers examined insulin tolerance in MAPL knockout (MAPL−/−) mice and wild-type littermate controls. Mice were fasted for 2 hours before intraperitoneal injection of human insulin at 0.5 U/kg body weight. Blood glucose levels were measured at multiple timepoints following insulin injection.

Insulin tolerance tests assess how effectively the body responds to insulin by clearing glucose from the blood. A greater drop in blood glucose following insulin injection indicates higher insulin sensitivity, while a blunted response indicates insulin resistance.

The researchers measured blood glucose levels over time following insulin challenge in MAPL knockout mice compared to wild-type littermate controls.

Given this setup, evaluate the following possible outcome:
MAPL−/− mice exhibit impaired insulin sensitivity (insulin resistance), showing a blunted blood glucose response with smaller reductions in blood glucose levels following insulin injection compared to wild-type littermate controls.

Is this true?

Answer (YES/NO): NO